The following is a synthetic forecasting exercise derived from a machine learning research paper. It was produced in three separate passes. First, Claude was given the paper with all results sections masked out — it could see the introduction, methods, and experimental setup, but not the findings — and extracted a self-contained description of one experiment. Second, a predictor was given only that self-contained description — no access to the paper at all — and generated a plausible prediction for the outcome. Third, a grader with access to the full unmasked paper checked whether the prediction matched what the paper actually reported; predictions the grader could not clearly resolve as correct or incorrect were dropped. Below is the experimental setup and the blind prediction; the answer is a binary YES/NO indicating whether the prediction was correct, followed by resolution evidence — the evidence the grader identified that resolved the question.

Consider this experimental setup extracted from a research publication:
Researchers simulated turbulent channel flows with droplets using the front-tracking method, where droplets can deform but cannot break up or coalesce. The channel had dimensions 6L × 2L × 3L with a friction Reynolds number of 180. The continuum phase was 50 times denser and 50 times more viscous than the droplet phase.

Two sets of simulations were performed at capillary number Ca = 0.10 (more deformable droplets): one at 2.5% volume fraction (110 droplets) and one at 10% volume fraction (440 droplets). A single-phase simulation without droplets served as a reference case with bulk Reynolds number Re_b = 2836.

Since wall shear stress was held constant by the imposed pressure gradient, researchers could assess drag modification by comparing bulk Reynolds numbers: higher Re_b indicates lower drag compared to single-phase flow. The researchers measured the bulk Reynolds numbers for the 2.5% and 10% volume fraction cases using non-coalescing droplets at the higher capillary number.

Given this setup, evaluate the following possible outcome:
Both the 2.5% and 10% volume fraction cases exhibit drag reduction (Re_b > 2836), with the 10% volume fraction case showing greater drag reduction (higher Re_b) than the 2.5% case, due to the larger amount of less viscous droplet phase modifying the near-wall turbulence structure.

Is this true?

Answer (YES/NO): NO